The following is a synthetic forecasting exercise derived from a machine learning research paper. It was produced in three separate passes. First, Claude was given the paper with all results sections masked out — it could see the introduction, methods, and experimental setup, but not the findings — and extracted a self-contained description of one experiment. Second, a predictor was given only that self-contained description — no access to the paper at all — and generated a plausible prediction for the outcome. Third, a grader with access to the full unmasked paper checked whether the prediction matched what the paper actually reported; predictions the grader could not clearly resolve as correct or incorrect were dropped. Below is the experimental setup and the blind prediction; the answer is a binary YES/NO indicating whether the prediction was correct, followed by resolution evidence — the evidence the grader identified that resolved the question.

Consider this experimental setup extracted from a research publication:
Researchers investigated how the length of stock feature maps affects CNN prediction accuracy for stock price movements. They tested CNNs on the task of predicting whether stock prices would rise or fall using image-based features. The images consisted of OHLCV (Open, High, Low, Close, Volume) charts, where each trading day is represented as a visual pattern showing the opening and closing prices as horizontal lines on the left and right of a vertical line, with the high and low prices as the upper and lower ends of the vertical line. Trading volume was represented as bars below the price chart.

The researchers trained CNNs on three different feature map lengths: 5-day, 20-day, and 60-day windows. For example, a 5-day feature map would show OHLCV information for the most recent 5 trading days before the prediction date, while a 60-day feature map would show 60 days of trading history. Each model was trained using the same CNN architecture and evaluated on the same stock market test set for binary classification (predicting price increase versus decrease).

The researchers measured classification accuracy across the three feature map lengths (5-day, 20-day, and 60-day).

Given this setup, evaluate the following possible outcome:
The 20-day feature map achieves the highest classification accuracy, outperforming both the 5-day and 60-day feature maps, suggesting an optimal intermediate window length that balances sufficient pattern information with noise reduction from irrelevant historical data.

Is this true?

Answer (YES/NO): NO